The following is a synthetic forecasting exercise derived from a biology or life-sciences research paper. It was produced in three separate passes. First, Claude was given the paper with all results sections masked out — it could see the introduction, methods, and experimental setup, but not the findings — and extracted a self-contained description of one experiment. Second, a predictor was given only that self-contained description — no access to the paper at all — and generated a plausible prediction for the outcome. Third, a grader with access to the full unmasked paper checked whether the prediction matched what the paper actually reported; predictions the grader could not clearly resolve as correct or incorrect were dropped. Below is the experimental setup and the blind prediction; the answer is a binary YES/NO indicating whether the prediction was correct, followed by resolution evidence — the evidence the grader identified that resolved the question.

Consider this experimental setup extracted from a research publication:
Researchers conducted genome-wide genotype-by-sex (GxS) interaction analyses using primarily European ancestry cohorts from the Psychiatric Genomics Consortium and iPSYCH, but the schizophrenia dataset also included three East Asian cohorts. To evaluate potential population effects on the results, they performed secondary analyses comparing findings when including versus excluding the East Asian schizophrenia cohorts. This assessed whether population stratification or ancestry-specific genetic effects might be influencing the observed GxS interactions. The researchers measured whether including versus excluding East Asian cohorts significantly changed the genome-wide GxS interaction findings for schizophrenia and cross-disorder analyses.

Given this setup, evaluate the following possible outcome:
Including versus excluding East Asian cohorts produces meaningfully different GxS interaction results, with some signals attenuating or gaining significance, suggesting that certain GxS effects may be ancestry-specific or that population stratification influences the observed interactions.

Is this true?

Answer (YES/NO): NO